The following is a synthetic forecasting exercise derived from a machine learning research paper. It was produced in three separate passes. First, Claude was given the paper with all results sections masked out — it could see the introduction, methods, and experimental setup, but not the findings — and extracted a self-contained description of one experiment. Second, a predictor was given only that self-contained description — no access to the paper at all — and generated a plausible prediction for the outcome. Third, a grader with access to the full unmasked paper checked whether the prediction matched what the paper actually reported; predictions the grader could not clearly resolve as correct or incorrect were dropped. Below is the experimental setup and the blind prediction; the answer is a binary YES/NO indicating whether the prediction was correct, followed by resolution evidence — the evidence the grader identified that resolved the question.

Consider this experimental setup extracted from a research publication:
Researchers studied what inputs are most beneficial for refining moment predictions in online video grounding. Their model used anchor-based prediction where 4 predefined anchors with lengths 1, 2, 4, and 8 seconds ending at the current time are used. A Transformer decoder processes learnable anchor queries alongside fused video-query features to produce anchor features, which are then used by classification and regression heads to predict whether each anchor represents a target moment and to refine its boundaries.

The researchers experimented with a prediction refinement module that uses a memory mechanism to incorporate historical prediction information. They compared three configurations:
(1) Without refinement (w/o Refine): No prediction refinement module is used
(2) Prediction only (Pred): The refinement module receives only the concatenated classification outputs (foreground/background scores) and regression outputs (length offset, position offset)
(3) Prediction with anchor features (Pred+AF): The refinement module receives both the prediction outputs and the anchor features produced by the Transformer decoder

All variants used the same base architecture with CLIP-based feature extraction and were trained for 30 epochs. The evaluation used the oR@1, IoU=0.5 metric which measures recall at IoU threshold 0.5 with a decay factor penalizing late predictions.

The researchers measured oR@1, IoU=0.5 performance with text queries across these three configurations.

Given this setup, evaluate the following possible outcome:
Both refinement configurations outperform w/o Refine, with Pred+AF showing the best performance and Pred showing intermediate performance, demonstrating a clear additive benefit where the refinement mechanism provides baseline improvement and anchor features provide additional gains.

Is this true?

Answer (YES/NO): YES